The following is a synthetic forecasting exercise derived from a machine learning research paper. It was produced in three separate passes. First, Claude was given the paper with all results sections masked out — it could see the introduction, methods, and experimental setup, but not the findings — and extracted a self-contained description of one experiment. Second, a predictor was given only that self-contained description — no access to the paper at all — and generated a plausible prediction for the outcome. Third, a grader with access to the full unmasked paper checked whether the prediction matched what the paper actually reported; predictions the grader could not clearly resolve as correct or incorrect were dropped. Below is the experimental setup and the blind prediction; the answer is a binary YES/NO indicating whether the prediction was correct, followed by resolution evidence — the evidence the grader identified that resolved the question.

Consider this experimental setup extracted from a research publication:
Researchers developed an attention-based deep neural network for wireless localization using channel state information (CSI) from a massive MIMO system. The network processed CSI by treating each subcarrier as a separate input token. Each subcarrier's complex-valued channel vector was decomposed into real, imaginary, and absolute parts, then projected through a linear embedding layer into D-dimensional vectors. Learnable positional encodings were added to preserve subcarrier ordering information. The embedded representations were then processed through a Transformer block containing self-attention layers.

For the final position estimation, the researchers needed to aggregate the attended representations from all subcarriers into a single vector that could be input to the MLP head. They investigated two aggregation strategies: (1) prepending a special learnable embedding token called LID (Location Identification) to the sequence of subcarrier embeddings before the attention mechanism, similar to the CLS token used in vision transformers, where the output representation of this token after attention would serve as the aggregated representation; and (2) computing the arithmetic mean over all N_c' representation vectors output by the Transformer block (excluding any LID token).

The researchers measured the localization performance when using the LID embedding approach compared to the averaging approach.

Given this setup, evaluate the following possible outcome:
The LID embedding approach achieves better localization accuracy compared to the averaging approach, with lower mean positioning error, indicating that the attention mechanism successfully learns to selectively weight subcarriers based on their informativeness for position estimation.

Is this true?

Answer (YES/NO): NO